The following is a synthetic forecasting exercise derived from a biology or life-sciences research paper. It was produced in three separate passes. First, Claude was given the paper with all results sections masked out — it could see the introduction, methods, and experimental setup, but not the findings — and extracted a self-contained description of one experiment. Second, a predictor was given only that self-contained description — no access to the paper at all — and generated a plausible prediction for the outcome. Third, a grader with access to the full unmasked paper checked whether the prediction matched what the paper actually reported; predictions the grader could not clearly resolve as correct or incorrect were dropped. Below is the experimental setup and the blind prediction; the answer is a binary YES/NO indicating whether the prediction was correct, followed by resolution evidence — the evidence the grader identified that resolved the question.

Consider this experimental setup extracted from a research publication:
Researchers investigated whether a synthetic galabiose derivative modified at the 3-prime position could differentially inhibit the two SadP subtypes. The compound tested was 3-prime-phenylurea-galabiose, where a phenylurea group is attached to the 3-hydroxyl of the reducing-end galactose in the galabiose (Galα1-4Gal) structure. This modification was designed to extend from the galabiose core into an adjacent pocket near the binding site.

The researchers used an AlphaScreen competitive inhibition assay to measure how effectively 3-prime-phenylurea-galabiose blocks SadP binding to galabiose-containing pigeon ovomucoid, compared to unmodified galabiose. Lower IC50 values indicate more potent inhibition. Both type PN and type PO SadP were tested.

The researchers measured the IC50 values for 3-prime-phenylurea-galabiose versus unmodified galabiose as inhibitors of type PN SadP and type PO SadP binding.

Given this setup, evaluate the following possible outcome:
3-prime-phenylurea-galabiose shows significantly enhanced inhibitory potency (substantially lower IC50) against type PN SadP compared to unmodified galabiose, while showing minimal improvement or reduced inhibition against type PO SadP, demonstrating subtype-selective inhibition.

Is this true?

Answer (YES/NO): YES